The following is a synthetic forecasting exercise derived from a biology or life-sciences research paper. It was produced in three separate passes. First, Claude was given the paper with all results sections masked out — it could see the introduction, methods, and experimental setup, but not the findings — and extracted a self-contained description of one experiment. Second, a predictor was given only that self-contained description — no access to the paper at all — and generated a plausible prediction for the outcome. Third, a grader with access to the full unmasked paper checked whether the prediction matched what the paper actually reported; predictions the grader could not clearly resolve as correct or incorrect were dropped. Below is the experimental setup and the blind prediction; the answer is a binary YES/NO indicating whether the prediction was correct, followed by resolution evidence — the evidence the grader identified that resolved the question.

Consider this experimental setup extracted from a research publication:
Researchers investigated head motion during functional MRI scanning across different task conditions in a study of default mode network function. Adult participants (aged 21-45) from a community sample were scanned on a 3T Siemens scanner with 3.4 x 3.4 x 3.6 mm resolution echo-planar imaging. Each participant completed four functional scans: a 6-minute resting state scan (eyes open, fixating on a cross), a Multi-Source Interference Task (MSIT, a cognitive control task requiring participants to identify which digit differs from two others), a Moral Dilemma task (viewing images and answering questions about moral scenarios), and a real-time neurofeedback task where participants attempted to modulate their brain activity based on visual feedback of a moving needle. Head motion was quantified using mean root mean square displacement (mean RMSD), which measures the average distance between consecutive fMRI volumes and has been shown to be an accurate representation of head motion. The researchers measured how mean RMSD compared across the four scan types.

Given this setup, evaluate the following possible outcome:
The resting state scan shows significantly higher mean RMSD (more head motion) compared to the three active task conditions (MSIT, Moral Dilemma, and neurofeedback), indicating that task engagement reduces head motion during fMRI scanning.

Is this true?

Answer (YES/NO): NO